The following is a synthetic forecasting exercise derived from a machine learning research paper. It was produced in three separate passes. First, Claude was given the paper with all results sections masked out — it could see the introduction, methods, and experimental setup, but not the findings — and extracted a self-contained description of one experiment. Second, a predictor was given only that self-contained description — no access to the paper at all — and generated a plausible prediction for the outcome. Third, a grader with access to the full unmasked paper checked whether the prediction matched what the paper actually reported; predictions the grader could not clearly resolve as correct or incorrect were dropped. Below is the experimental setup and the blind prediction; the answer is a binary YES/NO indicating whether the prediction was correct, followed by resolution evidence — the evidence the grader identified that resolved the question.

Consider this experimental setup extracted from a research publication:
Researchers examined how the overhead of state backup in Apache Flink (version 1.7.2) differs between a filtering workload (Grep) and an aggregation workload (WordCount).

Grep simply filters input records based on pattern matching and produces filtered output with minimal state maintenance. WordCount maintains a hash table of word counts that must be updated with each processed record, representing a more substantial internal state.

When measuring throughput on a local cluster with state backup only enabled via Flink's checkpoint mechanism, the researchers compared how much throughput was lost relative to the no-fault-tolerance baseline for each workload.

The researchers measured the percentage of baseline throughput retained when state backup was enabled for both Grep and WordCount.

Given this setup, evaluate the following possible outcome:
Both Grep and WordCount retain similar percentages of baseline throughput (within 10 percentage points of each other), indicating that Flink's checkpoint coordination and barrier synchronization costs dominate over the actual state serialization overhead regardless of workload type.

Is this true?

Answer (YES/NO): NO